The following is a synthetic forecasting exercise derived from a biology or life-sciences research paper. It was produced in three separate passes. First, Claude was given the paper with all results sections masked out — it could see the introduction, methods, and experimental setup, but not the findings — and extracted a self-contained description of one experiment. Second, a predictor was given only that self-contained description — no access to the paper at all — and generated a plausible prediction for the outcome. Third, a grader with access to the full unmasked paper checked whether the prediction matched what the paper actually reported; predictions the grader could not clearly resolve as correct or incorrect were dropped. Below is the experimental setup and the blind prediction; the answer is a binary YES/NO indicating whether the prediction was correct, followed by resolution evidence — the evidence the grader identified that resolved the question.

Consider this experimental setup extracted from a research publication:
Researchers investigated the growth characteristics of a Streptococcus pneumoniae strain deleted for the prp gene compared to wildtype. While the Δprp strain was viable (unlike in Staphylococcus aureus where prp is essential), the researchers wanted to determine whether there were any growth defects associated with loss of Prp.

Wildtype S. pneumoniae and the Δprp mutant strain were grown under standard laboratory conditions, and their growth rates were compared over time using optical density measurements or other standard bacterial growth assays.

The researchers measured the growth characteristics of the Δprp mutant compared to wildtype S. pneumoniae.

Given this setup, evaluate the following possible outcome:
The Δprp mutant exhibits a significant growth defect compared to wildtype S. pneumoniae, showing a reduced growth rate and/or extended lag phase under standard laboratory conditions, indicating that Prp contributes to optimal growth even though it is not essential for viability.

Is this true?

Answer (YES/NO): YES